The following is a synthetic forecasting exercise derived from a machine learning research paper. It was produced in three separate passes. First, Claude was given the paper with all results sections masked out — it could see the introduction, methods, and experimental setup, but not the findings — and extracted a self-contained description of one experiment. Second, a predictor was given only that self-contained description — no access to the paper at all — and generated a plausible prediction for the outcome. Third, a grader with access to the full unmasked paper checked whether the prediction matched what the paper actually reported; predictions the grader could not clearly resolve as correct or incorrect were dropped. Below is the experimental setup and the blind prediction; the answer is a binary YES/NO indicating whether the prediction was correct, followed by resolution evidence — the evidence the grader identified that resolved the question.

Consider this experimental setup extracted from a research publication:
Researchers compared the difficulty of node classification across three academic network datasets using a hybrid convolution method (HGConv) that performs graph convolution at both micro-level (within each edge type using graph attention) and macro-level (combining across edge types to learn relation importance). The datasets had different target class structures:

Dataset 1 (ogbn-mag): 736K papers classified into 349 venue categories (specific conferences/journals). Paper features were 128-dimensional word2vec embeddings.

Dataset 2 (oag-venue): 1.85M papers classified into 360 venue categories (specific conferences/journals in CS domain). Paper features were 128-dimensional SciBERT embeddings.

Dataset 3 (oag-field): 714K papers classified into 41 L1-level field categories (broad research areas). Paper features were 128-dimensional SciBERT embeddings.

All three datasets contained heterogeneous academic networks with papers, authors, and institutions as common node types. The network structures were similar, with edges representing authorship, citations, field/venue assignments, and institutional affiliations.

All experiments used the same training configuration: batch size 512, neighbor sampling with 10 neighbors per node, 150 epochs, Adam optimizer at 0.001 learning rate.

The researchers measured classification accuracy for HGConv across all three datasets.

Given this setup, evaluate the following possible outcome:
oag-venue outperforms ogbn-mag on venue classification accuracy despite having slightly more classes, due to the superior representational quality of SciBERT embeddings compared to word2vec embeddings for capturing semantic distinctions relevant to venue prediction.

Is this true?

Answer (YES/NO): YES